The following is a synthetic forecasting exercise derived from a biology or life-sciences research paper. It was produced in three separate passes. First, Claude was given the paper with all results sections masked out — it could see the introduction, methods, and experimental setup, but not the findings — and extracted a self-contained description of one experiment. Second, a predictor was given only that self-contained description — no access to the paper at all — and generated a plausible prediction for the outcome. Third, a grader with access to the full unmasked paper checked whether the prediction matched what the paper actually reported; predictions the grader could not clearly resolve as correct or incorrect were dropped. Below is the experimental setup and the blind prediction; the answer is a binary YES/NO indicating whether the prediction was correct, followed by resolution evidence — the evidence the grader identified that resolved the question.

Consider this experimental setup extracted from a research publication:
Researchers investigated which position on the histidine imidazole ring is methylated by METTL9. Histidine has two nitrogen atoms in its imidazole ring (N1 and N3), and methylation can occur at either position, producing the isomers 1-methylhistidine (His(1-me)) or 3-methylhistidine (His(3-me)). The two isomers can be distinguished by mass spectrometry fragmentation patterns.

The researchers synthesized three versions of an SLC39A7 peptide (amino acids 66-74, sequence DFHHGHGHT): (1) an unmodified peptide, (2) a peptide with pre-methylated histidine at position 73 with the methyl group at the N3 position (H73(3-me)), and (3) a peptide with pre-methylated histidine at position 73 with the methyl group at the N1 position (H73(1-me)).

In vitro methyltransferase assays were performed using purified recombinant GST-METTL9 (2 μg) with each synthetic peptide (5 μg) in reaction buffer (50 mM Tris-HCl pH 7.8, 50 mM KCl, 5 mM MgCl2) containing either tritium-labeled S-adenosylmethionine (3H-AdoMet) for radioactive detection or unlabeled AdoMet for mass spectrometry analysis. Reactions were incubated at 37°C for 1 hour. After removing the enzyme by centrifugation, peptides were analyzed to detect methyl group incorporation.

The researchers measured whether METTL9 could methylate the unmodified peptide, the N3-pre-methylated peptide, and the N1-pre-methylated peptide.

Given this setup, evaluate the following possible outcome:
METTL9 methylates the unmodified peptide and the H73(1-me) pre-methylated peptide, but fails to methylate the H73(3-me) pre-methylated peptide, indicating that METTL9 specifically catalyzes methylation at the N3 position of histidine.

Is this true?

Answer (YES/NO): NO